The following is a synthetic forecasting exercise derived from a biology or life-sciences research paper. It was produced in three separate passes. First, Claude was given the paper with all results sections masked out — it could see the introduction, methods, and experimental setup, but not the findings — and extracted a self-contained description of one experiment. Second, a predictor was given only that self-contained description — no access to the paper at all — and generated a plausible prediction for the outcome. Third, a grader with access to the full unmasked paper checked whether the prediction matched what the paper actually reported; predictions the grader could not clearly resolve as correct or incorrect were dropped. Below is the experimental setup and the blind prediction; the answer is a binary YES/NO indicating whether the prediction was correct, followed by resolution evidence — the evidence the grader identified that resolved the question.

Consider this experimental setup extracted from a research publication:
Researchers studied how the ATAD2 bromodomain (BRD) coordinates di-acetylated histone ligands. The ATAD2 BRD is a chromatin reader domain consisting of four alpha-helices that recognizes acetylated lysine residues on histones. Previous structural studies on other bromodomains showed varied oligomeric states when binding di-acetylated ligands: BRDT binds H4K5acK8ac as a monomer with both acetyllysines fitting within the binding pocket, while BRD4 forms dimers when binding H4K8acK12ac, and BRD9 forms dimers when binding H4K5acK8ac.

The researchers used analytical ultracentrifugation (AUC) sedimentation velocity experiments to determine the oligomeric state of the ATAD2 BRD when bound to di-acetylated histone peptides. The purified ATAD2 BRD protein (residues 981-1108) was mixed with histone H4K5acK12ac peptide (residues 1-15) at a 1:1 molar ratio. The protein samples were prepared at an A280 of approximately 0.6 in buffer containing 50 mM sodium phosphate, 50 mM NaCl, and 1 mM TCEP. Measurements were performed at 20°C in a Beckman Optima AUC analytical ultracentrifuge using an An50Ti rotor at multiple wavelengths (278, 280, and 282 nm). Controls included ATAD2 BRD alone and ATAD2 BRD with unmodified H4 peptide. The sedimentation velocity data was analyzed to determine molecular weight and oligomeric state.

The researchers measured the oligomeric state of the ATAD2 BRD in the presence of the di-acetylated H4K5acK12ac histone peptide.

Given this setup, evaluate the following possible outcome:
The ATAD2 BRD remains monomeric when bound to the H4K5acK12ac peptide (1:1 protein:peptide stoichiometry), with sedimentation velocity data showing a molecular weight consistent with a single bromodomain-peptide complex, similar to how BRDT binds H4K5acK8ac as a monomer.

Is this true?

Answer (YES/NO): YES